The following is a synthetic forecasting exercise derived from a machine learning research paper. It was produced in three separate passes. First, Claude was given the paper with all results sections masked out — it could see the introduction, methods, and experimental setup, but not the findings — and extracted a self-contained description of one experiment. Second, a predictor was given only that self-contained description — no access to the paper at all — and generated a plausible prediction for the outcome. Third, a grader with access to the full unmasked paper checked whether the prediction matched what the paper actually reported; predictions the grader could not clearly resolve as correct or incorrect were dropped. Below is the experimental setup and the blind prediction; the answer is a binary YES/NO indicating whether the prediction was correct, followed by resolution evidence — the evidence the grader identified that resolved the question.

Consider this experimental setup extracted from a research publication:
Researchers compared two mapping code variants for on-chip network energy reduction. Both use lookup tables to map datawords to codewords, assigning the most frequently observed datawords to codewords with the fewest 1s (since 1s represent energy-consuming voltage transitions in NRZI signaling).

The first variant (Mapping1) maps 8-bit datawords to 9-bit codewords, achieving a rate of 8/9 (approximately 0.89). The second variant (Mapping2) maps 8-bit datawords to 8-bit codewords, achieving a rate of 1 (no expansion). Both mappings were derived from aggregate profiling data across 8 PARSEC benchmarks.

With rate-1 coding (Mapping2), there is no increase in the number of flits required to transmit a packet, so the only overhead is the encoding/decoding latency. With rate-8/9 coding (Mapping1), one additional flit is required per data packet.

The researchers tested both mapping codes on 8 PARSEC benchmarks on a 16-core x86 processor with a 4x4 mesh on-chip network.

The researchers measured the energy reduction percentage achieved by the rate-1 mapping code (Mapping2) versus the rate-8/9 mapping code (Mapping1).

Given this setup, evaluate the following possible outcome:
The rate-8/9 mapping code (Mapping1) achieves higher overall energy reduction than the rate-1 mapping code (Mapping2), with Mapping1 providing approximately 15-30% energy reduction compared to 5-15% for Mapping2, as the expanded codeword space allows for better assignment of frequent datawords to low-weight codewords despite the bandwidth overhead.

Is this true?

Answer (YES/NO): NO